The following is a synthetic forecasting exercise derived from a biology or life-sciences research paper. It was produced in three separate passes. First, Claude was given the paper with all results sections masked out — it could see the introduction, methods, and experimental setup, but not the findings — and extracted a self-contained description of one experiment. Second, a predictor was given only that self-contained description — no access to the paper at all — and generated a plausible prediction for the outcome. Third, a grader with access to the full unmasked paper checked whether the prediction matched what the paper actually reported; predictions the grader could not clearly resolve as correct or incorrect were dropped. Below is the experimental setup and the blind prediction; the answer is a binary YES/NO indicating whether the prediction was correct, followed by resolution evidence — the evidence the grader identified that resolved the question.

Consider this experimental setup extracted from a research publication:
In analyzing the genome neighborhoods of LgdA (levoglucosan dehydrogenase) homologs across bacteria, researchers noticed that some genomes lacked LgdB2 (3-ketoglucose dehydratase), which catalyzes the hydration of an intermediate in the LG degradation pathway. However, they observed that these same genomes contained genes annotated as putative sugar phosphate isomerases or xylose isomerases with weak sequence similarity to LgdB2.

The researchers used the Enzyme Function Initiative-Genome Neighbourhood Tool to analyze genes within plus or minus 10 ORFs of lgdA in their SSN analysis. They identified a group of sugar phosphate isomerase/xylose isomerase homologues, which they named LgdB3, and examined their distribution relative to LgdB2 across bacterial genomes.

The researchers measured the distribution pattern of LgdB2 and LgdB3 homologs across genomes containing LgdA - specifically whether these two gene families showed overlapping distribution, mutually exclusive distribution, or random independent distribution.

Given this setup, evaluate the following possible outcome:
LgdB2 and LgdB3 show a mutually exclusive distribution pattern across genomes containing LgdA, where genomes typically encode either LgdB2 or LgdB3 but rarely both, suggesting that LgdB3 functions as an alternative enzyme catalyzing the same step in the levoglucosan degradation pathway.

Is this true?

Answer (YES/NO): YES